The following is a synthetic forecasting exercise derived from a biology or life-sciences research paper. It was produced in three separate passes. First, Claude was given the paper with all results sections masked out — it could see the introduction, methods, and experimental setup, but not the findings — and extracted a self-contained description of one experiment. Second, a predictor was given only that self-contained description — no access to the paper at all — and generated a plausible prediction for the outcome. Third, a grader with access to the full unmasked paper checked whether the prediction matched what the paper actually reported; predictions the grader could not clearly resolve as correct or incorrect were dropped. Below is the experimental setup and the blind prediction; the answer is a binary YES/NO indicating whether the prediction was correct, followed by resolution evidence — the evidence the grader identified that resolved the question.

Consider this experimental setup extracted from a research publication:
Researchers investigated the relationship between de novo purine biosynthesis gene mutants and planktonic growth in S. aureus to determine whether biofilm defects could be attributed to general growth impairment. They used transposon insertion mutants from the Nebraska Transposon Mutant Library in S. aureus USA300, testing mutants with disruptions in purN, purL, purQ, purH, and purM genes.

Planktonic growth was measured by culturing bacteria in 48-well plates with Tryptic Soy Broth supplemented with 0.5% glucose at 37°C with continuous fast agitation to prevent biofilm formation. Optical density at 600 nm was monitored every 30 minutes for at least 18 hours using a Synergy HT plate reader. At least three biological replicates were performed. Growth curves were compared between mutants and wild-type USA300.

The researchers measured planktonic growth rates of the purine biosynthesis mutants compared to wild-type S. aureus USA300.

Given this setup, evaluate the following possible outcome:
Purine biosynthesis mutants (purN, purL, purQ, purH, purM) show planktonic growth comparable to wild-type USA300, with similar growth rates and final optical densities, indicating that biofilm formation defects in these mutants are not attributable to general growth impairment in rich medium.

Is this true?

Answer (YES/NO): YES